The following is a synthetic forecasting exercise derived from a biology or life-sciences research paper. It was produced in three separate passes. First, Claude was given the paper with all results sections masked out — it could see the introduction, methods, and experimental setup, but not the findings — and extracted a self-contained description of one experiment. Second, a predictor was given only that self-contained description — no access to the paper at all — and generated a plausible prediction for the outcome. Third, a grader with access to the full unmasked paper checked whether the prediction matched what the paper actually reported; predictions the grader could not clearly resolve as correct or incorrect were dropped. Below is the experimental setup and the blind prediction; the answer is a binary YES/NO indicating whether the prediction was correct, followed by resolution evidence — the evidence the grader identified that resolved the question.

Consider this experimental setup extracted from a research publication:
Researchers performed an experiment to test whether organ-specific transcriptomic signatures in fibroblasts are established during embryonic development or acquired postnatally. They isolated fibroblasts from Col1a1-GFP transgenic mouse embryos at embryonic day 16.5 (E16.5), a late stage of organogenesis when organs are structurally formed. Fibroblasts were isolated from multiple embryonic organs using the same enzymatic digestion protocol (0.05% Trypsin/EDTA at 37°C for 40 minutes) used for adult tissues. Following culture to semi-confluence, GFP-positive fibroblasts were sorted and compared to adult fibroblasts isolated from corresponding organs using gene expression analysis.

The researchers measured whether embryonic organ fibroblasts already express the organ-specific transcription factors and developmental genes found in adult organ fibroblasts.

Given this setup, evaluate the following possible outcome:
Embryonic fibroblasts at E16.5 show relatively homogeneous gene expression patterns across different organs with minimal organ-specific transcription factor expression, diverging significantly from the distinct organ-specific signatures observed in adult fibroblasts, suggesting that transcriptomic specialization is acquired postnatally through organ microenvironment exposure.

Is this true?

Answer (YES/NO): NO